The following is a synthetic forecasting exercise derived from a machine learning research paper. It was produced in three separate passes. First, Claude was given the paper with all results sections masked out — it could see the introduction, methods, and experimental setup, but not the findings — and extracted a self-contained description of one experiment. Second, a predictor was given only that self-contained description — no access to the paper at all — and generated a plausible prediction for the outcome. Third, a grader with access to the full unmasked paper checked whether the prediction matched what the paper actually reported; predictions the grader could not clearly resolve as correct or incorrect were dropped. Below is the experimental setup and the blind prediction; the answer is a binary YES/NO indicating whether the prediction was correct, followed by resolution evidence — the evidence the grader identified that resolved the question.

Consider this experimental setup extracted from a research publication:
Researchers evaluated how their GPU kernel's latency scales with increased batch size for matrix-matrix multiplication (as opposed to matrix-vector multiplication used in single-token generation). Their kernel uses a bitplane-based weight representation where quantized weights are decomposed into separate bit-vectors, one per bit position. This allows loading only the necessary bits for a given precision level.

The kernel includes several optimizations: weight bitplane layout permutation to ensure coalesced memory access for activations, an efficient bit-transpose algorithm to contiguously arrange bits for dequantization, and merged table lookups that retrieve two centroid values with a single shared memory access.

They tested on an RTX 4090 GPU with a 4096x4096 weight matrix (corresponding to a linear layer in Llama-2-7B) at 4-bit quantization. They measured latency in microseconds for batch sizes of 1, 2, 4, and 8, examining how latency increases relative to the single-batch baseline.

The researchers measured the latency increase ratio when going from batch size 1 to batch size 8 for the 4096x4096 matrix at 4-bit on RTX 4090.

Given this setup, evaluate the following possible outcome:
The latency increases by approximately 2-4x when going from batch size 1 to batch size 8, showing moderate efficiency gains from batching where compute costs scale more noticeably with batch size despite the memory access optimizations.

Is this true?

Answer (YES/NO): NO